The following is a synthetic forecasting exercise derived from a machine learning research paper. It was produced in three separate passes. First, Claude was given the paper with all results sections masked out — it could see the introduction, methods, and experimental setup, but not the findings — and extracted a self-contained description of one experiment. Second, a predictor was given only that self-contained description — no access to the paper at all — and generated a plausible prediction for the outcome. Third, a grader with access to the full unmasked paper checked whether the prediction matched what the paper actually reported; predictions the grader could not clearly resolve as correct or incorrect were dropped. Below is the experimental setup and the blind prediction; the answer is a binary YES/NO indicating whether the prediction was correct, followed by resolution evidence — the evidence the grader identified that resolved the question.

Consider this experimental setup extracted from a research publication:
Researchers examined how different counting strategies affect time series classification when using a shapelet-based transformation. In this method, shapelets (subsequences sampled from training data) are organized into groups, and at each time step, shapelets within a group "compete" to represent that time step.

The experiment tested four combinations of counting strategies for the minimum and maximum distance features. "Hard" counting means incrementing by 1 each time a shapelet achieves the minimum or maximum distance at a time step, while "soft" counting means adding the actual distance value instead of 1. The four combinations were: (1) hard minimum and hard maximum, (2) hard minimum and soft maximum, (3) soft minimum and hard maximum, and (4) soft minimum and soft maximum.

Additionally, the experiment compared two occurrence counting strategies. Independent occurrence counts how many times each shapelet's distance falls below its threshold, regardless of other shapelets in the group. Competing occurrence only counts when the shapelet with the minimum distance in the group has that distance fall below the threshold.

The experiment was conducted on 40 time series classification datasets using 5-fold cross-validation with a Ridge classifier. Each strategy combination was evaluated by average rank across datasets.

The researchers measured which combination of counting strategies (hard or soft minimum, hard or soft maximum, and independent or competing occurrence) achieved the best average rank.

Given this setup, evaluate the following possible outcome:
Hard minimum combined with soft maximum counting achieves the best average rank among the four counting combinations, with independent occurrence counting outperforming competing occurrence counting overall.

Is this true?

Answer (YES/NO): NO